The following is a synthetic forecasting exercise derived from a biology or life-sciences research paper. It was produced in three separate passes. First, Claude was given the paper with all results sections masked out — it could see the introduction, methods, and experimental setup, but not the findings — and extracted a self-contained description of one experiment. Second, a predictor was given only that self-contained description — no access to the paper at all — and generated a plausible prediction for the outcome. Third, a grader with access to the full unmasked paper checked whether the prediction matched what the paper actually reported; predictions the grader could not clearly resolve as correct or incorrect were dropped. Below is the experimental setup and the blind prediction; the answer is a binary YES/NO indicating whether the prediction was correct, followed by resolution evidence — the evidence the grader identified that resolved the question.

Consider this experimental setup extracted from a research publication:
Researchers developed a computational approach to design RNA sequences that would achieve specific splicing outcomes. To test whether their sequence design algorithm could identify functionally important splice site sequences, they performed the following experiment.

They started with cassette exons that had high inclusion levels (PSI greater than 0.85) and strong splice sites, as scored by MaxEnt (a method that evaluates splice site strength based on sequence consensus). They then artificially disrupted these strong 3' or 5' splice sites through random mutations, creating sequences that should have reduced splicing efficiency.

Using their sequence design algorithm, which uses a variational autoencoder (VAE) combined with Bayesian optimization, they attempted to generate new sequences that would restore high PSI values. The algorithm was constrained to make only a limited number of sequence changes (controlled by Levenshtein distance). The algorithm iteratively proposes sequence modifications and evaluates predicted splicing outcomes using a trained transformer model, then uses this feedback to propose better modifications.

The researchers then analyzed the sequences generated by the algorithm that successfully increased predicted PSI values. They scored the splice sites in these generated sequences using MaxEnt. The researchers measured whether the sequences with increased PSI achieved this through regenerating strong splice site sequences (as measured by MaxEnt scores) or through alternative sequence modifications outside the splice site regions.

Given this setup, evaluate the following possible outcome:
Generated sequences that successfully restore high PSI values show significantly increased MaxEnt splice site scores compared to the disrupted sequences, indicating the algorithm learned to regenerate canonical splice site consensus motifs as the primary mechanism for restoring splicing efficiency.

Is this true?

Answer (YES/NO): YES